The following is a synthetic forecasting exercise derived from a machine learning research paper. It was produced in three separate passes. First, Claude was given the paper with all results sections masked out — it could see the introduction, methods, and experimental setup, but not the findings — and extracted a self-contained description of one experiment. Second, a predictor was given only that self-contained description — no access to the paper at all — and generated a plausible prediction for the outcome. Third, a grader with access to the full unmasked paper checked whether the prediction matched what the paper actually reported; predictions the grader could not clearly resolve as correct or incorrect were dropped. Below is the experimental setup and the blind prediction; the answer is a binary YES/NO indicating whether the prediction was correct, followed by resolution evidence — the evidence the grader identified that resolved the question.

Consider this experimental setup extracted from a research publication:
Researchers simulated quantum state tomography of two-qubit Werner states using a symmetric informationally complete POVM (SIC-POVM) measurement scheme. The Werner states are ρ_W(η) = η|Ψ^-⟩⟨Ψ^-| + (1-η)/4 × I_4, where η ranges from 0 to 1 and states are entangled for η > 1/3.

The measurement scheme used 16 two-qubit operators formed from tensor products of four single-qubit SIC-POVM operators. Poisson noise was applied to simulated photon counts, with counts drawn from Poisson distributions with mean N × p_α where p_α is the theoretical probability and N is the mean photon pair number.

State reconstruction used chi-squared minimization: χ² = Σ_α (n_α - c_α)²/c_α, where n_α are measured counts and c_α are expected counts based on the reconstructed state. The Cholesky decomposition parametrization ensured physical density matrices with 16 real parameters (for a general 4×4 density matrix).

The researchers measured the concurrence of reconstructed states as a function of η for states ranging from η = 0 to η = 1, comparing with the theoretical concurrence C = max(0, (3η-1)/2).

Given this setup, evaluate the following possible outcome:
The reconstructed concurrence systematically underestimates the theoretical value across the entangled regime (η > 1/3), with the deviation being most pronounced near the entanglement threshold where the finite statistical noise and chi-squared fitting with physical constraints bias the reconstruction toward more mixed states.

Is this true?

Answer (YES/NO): NO